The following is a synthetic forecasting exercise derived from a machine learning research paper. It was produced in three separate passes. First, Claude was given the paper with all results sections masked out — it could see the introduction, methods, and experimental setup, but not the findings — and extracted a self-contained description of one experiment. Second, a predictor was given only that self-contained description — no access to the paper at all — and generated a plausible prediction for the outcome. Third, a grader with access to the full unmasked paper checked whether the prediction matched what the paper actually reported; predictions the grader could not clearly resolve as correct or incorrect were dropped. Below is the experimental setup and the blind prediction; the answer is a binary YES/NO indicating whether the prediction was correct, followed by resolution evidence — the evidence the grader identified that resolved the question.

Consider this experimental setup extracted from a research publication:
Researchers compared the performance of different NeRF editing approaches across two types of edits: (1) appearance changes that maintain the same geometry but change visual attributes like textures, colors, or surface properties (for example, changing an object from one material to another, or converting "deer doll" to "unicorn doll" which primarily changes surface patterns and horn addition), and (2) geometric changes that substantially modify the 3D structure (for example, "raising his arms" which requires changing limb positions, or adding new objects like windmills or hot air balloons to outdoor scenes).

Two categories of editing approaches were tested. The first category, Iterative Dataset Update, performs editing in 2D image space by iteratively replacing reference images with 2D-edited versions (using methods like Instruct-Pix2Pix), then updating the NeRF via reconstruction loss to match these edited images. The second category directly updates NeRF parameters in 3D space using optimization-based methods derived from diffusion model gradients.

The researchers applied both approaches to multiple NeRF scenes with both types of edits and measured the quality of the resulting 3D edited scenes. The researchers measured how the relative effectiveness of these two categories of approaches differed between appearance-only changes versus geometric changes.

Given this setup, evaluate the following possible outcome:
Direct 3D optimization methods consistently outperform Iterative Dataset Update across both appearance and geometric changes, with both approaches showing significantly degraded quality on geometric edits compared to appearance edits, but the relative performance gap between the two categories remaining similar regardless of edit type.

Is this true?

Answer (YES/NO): NO